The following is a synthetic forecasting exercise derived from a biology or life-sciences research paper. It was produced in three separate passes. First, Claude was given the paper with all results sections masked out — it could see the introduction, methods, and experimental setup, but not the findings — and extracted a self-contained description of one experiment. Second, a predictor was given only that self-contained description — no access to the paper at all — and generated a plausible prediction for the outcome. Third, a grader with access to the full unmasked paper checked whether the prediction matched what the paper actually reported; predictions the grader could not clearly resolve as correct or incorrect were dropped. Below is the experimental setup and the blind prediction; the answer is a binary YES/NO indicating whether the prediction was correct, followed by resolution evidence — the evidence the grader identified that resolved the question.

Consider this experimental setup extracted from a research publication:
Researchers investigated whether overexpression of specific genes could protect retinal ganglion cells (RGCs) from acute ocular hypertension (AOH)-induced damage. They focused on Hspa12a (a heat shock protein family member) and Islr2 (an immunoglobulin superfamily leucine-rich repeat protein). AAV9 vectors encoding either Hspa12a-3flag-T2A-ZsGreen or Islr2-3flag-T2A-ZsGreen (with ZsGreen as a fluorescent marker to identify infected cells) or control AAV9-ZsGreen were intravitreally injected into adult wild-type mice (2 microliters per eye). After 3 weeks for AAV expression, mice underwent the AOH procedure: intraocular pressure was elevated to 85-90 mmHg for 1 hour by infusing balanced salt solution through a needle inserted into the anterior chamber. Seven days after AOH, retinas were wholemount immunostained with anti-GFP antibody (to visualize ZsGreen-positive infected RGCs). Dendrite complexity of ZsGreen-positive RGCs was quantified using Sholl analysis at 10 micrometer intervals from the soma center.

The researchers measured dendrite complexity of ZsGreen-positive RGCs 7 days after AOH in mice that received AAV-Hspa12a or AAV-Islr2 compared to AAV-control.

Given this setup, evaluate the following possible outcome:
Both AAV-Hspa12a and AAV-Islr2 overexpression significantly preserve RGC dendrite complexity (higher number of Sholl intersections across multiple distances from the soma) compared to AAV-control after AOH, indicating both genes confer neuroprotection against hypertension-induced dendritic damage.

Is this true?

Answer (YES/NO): YES